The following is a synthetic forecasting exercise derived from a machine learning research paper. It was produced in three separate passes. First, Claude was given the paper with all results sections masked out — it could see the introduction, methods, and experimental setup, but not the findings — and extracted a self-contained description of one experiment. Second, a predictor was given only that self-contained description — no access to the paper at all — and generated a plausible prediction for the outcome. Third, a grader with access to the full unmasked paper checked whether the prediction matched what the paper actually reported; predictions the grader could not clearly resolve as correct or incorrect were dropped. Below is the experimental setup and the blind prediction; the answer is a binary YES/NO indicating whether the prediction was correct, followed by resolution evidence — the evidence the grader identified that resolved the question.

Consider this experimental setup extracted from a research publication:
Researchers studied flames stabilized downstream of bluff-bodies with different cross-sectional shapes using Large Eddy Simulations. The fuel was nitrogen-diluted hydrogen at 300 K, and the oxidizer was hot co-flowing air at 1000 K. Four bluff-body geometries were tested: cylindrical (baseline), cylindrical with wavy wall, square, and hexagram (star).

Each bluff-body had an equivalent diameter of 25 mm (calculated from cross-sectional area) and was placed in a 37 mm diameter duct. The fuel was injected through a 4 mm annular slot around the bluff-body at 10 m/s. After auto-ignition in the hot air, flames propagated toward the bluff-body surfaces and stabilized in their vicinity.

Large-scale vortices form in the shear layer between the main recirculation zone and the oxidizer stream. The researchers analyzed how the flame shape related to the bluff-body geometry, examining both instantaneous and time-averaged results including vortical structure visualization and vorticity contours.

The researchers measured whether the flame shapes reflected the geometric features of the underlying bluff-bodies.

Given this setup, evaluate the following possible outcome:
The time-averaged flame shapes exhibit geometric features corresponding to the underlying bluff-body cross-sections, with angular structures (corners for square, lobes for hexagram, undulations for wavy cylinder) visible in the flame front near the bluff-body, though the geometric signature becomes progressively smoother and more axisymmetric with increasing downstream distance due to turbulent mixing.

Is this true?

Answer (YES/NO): NO